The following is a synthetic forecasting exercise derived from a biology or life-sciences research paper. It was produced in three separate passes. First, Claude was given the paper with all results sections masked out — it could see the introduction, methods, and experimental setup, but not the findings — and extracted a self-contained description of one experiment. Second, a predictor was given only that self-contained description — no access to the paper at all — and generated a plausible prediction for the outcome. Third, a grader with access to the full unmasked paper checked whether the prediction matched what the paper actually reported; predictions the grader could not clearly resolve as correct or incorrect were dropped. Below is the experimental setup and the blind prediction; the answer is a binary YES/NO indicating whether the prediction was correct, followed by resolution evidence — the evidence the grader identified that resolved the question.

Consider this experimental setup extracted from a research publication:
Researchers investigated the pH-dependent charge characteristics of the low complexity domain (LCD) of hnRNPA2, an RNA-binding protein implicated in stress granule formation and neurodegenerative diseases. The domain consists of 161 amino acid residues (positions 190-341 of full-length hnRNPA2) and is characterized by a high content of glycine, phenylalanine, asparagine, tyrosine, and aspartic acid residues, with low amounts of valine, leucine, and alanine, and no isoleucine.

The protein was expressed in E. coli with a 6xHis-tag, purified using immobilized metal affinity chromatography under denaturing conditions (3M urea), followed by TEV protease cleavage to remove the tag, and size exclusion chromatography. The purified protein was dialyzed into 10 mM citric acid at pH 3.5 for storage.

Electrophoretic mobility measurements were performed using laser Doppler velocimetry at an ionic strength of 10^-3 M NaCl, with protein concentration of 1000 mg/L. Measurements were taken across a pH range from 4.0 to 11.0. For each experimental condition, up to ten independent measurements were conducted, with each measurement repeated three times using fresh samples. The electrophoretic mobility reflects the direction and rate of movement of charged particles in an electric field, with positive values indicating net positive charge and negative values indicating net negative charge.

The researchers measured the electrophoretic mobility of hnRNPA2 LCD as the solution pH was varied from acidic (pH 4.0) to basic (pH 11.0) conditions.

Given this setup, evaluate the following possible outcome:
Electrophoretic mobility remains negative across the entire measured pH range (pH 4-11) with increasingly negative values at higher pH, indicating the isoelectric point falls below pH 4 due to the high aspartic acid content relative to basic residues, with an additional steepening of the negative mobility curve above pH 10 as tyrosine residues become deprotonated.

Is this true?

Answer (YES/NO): NO